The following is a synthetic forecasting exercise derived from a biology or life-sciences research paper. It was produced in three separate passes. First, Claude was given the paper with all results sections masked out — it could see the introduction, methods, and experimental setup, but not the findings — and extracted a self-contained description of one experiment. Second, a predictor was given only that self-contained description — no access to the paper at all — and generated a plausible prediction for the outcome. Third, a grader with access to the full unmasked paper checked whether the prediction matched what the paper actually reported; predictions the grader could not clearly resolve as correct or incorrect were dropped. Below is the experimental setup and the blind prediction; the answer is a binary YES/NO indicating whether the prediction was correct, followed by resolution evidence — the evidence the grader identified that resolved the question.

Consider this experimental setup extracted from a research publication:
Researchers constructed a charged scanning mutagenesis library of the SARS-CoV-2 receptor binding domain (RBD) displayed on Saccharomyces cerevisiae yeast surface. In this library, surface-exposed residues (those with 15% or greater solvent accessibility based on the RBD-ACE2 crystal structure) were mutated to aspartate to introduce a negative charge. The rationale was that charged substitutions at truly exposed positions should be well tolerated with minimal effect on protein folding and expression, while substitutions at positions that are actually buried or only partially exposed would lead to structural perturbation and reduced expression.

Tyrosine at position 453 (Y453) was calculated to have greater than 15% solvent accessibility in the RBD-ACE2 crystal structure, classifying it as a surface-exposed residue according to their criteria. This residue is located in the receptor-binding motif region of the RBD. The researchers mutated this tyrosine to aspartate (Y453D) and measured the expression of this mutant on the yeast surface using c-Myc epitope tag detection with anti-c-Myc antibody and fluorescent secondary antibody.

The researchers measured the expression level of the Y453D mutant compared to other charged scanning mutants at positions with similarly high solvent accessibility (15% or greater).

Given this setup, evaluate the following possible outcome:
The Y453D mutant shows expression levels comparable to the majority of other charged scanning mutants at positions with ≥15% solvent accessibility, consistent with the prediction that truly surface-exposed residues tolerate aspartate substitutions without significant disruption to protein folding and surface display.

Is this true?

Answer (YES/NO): NO